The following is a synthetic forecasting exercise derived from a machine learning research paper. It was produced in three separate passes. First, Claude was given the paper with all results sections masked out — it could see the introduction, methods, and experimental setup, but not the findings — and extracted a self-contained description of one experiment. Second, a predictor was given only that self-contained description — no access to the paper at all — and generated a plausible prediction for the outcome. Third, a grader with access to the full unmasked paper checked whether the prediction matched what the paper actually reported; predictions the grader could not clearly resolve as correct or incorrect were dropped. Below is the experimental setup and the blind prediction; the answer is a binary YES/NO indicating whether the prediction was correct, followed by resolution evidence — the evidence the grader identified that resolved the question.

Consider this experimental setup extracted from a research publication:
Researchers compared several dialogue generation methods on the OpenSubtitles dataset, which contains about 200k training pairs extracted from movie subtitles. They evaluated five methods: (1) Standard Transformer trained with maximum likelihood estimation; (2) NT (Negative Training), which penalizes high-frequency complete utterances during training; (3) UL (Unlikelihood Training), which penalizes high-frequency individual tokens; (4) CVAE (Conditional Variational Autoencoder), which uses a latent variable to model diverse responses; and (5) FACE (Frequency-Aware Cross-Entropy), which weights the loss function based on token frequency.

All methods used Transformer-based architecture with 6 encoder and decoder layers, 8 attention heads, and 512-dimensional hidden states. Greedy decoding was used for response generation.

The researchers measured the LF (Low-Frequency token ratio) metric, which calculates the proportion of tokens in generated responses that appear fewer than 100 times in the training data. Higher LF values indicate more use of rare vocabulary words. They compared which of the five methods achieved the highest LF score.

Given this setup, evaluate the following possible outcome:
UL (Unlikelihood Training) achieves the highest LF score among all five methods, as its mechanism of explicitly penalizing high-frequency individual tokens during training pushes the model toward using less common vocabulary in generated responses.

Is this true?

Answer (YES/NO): NO